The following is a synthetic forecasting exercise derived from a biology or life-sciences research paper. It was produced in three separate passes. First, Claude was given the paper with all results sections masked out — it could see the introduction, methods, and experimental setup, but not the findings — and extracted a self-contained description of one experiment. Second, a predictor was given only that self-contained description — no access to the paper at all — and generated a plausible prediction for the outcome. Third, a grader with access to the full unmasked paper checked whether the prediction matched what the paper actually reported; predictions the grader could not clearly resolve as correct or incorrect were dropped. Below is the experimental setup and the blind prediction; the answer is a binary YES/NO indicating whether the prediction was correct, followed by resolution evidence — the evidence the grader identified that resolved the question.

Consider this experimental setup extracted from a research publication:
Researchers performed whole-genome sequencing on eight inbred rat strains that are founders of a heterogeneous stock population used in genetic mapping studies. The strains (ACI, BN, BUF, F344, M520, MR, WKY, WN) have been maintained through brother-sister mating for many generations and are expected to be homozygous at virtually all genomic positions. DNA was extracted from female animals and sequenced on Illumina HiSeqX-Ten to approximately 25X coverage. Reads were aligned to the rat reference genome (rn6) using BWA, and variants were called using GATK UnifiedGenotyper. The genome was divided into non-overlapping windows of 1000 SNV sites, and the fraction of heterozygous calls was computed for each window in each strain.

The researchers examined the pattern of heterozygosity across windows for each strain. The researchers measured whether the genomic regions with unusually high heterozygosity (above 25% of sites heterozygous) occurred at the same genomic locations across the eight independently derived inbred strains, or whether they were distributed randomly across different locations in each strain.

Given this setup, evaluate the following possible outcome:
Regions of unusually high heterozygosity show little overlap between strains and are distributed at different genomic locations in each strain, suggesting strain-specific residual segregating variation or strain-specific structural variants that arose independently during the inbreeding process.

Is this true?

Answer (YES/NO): NO